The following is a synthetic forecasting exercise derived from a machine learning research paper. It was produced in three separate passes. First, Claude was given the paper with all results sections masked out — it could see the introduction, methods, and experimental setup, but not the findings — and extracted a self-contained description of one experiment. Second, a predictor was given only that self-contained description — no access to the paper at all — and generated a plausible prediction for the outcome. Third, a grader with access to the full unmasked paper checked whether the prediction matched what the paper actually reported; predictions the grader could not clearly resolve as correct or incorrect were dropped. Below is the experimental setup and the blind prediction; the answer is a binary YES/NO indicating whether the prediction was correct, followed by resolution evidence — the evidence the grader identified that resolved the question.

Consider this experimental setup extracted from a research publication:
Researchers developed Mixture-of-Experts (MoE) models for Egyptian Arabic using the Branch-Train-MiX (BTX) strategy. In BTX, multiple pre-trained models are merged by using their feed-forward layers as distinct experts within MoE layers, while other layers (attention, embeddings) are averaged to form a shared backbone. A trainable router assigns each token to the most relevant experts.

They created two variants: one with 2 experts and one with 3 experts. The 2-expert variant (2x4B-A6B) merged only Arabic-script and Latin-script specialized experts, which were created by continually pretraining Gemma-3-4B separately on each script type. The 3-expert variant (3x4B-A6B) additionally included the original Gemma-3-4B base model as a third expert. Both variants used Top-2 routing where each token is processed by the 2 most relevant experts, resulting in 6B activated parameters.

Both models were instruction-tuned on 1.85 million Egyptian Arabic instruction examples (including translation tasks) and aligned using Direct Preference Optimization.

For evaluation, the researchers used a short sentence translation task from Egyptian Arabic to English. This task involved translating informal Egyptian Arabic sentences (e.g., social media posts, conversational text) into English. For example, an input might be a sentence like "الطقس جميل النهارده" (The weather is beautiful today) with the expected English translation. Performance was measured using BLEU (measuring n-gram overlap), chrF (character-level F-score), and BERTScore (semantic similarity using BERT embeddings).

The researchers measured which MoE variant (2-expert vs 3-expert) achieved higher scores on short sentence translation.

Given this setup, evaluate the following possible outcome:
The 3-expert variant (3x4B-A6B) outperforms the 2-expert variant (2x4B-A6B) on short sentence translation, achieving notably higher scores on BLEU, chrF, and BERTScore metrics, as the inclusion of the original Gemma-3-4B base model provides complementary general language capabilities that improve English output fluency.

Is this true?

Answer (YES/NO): NO